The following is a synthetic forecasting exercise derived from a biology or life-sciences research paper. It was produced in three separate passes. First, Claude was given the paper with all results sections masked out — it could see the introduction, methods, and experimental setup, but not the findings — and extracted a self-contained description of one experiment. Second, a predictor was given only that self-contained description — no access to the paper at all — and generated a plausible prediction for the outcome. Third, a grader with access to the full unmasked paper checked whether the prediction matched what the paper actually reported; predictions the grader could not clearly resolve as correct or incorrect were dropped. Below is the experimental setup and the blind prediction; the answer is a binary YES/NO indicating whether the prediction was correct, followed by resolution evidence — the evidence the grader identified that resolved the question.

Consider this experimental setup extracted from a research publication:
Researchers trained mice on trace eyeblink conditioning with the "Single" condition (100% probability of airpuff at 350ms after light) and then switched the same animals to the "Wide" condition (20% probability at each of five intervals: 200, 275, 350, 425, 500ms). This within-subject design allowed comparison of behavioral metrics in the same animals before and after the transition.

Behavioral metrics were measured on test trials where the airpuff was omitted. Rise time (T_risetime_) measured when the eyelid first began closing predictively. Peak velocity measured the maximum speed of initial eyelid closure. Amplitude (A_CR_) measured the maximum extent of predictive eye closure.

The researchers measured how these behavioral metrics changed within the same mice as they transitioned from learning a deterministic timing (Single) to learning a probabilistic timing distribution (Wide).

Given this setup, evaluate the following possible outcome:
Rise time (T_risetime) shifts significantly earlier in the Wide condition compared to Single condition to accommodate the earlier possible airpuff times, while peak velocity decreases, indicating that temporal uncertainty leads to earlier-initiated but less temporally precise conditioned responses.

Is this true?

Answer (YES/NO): NO